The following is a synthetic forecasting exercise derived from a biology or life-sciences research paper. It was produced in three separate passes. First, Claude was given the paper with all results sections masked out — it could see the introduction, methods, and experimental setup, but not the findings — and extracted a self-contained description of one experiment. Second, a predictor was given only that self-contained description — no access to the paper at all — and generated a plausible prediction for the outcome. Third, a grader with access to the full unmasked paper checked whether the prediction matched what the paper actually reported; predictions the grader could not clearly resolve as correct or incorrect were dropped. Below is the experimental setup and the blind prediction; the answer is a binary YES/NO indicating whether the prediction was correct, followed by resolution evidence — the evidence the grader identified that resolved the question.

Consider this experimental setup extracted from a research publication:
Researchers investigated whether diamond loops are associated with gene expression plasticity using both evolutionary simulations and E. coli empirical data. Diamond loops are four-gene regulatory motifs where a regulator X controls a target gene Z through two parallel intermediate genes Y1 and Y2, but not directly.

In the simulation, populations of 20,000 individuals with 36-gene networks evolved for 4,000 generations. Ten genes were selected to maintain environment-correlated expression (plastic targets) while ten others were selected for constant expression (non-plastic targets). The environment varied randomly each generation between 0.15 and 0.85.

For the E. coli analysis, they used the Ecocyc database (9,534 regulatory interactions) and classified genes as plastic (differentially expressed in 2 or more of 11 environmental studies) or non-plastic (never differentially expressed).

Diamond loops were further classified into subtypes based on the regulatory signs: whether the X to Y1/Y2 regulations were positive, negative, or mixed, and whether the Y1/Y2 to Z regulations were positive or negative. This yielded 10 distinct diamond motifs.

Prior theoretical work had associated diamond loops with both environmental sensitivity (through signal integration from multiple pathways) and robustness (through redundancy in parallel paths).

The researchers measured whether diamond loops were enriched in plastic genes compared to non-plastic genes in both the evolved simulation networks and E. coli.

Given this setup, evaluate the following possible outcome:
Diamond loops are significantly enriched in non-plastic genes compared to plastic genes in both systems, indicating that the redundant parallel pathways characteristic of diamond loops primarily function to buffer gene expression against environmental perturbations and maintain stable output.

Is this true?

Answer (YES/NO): NO